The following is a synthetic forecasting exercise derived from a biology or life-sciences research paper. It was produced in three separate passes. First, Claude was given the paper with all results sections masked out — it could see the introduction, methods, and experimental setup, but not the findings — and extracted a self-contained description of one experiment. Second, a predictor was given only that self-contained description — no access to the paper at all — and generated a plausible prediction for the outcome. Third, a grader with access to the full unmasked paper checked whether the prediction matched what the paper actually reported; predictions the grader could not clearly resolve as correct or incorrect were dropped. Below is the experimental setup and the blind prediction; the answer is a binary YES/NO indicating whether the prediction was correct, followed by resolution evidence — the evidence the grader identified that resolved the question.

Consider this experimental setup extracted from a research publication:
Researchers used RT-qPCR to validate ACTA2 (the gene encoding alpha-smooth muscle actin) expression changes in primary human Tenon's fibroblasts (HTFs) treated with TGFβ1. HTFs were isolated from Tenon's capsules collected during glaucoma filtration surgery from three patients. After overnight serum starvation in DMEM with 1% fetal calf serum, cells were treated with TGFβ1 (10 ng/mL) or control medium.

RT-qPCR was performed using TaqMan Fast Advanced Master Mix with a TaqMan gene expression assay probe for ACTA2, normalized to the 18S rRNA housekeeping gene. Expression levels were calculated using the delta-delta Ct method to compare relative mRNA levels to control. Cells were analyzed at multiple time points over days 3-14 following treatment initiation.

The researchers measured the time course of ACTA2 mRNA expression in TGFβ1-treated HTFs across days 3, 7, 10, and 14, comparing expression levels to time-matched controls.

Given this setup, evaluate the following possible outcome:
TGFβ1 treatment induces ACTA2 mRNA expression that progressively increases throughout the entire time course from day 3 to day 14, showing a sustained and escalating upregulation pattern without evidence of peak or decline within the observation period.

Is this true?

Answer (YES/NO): NO